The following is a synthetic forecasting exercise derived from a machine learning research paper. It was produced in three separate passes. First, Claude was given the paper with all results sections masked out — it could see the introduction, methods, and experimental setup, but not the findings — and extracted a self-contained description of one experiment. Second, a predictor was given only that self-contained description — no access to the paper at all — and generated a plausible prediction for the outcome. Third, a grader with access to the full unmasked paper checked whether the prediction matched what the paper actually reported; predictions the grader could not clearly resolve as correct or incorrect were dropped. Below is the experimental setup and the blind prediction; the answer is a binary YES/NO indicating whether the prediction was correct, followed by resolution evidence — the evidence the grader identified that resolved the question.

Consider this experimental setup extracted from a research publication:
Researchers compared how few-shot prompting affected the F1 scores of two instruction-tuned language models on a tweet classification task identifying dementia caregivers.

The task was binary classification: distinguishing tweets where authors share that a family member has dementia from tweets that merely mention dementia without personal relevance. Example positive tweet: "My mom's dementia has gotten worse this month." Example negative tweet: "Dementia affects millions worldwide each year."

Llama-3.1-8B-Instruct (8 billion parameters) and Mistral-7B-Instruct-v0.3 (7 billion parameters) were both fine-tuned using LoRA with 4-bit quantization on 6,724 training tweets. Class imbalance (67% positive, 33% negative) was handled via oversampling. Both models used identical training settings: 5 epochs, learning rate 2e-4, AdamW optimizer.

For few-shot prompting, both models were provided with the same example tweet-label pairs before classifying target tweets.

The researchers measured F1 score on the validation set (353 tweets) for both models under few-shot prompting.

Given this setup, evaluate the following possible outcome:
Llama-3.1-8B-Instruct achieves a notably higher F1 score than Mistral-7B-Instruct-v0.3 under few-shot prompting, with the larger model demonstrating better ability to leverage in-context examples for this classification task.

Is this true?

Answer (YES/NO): YES